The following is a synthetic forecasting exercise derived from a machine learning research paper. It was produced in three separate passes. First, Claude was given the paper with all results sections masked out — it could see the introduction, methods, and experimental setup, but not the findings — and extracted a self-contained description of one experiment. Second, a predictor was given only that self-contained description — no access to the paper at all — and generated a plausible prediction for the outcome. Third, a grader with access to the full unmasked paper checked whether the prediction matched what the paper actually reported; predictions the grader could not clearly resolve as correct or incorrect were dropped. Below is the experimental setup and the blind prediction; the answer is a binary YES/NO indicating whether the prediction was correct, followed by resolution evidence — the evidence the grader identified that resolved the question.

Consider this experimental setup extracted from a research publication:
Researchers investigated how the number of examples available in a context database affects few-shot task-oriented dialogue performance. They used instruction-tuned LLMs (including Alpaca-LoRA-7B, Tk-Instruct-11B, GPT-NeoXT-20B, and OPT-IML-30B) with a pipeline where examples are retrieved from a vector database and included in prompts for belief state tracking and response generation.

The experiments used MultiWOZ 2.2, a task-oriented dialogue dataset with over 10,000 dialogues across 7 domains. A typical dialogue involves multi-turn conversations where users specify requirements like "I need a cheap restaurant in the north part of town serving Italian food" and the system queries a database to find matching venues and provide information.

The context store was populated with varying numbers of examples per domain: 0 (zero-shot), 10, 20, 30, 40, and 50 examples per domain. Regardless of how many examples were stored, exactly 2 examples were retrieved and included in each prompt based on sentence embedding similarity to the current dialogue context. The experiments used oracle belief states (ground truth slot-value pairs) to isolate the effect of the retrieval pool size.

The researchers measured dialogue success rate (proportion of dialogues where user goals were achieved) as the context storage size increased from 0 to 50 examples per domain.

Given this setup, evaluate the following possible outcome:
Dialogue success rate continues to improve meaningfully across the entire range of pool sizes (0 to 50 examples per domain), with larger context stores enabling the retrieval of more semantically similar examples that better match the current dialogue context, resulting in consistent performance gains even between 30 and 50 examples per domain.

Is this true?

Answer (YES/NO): NO